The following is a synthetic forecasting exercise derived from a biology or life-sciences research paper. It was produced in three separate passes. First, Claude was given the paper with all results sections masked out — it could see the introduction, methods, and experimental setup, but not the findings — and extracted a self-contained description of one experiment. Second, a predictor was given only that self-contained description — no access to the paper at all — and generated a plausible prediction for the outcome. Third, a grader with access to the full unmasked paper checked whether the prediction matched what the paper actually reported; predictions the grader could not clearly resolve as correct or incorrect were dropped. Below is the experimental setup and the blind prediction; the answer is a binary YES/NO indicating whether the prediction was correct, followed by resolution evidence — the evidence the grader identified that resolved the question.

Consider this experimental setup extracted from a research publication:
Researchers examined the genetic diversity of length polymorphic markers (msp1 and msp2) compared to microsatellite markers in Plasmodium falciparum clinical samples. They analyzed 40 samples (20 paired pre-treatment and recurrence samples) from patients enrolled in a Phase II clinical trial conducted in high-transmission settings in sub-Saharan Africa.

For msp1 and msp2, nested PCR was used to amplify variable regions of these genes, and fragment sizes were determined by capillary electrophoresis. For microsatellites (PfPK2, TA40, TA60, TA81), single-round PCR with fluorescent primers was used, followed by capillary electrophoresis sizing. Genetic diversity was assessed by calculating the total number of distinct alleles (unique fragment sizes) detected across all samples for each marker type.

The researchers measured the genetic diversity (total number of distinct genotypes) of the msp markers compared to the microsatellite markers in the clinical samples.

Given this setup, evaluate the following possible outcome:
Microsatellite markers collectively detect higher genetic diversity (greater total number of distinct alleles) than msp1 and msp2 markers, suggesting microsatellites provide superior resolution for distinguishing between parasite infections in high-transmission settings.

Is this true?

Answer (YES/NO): NO